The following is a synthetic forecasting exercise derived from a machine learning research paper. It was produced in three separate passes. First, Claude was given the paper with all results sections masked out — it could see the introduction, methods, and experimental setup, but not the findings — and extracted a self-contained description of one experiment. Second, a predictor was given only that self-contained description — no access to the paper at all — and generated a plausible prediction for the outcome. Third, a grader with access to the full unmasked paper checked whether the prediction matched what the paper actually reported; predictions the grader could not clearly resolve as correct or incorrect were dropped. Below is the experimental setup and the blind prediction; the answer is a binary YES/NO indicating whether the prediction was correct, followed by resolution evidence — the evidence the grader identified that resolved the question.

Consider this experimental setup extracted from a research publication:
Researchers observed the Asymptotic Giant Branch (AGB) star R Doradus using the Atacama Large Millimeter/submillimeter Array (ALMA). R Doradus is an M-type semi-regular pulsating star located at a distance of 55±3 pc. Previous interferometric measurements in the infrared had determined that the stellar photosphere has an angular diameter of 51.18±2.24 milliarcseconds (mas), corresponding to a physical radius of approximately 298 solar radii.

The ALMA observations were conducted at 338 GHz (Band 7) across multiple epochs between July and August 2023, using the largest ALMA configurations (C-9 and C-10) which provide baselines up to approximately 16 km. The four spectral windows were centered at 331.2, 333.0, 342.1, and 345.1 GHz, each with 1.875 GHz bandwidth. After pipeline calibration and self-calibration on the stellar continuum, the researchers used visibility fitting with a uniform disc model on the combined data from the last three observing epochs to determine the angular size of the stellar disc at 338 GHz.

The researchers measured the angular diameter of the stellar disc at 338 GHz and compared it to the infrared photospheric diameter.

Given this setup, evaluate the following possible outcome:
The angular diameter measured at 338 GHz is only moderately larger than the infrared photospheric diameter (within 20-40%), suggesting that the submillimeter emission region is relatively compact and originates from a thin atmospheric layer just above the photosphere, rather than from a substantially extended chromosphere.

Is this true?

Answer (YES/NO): NO